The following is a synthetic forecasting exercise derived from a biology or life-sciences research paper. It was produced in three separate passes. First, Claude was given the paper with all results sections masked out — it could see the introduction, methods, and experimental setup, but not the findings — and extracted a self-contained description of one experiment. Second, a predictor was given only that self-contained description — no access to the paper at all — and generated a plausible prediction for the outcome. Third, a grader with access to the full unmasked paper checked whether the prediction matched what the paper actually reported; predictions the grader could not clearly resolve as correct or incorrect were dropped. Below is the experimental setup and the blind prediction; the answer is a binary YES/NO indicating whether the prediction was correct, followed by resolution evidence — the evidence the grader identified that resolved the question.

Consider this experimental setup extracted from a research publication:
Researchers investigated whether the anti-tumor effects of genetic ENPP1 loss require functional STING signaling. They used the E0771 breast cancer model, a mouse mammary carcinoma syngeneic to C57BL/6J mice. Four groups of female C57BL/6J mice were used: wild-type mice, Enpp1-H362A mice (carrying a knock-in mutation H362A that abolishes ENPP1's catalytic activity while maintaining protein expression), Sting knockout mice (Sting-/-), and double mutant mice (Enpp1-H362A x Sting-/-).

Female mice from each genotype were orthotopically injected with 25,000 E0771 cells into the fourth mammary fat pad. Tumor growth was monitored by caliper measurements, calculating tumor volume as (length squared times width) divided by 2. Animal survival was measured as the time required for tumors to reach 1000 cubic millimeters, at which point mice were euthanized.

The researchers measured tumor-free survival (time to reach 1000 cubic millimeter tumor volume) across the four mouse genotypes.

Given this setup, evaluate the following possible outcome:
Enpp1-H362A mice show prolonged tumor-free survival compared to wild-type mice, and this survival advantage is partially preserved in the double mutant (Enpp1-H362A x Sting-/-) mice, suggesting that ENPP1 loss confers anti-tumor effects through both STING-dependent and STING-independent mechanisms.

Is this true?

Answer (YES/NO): NO